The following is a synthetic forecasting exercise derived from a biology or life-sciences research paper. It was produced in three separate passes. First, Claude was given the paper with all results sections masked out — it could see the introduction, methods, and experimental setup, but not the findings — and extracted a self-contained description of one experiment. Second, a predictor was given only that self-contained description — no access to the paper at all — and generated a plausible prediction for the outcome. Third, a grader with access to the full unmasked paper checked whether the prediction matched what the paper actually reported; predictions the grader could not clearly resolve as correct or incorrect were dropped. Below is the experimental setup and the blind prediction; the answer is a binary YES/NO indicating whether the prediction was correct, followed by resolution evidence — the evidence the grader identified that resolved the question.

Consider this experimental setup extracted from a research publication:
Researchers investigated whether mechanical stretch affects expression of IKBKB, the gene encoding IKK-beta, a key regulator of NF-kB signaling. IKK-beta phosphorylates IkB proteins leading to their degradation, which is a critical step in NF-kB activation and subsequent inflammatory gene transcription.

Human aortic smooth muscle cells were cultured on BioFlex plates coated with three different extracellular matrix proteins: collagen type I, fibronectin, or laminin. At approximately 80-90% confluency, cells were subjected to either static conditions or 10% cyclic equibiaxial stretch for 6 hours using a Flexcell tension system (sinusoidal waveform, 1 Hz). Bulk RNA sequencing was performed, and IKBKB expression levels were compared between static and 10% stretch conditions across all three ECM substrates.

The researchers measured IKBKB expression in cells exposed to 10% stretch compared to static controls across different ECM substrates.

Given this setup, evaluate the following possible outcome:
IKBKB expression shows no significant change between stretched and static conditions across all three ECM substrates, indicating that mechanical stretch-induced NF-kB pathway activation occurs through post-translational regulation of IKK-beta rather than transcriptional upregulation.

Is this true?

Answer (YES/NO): NO